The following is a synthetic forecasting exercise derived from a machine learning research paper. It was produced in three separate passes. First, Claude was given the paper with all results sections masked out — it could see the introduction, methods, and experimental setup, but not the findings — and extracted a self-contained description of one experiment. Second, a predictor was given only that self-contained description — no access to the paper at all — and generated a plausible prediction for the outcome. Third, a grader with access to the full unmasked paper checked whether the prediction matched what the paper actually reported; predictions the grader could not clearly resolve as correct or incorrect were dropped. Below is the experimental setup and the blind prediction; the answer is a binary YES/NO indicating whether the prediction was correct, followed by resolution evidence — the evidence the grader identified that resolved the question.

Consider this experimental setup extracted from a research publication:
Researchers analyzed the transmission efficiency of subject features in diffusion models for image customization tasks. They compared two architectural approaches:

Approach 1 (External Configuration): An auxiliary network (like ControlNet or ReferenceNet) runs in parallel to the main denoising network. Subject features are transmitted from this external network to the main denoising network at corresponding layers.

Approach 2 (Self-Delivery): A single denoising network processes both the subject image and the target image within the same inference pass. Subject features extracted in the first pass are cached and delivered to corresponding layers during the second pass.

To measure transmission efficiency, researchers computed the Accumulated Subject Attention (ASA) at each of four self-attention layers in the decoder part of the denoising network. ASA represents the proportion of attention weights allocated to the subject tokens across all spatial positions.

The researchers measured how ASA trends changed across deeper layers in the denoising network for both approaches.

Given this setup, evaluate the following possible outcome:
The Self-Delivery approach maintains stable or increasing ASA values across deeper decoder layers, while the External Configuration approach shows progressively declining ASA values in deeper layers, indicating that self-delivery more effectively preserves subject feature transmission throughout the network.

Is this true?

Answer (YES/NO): YES